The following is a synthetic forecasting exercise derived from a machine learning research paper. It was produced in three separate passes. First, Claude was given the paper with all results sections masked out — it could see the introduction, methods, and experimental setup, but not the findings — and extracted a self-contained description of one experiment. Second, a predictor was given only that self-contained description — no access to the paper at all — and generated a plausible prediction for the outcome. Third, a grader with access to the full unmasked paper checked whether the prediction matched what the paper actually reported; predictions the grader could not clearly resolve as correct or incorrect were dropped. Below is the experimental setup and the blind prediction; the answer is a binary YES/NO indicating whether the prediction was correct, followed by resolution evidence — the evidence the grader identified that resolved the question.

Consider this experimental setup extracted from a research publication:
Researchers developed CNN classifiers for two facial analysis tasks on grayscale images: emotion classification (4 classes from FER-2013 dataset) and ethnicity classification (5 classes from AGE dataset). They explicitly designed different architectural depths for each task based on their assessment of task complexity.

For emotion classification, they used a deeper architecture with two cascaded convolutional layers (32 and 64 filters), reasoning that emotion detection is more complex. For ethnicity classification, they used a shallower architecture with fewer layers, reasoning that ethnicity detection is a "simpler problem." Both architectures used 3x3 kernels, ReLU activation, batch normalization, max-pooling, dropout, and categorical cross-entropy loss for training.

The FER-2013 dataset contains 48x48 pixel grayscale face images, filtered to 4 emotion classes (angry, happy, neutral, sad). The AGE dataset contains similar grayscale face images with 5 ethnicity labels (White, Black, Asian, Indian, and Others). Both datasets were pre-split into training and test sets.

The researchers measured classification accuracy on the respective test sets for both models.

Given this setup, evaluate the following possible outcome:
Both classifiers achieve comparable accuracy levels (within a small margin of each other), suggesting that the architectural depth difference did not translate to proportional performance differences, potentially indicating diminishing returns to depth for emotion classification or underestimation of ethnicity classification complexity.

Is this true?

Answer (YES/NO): YES